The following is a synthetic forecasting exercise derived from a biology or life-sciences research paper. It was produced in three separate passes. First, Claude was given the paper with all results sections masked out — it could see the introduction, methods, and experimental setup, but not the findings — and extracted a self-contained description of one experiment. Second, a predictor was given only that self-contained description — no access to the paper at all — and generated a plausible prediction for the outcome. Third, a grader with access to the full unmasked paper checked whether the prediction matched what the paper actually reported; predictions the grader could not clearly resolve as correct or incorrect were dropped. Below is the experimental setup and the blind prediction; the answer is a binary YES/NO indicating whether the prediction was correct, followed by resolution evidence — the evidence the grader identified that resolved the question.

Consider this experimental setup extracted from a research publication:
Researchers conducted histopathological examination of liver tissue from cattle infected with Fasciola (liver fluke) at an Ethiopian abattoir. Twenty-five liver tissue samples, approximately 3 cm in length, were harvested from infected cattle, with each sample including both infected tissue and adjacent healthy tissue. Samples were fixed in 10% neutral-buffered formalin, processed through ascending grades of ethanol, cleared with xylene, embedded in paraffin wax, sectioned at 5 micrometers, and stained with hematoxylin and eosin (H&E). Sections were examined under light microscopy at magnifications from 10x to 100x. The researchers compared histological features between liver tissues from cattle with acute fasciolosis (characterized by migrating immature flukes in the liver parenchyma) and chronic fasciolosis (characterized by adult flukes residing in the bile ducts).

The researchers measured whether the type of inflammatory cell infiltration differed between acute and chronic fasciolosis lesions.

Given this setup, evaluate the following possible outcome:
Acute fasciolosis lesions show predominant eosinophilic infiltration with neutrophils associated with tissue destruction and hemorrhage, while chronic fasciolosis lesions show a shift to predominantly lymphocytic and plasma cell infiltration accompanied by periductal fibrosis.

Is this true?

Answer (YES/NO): NO